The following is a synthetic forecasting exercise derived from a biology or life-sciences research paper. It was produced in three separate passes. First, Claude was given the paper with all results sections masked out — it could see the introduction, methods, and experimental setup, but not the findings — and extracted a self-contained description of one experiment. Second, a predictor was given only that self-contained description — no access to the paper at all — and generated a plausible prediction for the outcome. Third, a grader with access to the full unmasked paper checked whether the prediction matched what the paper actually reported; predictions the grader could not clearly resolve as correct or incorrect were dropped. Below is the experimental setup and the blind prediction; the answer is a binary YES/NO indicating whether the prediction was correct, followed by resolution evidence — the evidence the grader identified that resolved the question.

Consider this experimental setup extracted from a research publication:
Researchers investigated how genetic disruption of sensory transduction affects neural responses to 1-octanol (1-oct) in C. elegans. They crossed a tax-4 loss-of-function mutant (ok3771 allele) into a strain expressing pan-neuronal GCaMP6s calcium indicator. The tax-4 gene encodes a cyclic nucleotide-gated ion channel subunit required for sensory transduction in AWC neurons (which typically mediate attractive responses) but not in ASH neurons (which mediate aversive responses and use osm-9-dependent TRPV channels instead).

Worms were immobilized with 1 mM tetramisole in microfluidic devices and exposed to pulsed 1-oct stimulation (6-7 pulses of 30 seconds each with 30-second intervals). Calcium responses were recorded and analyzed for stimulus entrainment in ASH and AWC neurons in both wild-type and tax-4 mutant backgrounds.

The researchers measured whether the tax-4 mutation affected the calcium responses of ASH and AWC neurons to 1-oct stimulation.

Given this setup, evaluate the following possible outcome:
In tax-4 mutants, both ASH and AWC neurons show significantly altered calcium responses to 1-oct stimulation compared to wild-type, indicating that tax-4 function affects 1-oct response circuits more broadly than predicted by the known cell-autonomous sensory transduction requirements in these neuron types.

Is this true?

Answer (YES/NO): NO